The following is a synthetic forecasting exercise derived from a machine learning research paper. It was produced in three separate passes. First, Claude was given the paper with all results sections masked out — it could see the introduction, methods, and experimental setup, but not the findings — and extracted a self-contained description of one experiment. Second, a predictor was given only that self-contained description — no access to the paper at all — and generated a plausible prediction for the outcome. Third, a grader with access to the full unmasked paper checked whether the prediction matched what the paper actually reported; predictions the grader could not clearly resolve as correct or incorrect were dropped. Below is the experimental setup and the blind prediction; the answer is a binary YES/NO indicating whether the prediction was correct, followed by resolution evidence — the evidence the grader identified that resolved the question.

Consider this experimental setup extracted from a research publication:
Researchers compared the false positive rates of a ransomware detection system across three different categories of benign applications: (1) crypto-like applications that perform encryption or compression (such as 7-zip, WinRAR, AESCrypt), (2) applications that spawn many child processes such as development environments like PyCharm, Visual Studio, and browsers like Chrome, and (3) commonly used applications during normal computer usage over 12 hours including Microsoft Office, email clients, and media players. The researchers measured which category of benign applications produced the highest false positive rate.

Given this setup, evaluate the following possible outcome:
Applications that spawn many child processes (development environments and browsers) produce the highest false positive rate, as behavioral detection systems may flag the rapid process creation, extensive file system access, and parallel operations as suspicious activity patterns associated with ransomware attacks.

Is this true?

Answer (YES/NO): NO